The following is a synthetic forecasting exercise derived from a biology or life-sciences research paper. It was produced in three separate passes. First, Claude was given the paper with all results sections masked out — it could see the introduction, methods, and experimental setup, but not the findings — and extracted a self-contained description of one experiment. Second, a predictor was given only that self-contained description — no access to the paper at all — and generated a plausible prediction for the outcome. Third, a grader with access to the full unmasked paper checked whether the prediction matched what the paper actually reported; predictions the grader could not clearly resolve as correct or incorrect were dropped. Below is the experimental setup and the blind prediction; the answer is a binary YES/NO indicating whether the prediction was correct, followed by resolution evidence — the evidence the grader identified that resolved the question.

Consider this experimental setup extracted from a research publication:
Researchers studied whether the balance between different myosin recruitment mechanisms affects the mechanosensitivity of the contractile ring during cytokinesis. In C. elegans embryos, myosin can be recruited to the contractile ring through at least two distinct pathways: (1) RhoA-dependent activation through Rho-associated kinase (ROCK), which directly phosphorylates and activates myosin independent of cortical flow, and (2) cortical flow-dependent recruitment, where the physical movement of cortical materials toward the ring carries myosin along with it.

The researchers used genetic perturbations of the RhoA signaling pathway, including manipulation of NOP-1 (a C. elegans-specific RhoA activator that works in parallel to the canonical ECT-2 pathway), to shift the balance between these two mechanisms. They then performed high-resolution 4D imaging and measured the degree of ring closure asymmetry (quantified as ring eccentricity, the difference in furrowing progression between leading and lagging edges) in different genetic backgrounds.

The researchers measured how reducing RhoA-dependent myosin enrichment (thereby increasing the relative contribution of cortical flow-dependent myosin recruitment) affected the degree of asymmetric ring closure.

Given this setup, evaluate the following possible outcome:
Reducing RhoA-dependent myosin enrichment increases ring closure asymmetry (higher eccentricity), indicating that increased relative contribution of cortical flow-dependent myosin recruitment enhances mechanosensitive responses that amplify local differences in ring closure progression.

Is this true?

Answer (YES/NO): NO